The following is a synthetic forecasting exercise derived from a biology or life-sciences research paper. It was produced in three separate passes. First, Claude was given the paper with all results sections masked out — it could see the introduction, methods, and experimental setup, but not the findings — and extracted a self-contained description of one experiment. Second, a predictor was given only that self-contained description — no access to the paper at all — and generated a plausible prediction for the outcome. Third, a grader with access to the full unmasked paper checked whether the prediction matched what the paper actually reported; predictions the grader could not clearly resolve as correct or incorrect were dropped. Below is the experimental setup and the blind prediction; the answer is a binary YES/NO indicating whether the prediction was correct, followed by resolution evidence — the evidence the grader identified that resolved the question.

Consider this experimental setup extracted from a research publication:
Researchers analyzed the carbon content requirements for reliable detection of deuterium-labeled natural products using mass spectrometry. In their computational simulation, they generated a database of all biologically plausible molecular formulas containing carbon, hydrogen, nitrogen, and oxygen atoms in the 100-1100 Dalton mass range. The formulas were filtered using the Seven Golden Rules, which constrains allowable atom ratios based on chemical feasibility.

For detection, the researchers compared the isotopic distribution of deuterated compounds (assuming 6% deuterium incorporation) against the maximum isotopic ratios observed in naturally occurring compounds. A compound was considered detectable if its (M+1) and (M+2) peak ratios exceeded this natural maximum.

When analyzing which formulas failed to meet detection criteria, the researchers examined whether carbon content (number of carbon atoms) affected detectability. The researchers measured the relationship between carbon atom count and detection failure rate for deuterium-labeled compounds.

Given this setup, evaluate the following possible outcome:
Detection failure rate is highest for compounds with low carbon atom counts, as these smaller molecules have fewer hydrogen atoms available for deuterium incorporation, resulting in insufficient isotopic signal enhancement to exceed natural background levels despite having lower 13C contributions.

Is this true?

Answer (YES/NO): YES